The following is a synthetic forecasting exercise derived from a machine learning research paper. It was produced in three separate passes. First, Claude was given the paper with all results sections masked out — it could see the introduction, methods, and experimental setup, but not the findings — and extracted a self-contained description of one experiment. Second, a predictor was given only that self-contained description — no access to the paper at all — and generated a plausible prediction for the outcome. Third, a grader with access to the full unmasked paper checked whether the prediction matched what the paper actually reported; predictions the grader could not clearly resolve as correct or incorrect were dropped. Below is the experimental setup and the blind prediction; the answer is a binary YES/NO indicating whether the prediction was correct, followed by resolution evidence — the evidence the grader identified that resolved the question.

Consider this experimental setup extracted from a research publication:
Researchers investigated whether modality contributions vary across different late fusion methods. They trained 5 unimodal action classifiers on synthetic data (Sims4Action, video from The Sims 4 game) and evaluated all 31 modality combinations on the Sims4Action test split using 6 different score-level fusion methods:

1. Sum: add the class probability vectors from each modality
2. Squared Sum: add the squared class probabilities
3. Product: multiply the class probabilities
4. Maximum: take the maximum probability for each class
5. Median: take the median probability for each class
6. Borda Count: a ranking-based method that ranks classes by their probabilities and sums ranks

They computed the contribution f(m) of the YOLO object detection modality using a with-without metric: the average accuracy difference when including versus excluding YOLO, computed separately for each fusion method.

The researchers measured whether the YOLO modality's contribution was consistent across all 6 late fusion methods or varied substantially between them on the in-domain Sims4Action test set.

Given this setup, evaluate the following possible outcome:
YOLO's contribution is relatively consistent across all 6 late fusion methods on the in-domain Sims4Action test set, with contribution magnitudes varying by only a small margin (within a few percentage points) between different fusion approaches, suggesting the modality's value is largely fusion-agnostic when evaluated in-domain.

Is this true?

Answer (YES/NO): NO